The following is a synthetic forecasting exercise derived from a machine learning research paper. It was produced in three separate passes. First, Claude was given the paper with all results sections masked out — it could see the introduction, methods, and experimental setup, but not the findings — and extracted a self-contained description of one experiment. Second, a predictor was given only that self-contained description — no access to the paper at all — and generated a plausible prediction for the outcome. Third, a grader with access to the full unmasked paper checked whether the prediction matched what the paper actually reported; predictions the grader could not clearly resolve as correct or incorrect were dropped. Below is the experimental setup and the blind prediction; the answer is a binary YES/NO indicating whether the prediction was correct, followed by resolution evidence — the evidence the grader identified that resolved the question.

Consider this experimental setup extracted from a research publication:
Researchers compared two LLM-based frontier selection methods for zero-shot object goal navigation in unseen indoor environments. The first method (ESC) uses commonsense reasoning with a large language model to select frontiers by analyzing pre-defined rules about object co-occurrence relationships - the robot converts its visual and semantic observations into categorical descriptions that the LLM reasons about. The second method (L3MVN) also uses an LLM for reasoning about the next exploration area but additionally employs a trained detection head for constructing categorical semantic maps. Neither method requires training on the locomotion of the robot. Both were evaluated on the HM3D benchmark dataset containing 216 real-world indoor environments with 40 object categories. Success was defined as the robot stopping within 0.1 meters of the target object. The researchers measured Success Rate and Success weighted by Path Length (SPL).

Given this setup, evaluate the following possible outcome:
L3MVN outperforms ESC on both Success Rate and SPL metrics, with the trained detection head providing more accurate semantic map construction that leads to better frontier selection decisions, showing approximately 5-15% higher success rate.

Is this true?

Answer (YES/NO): YES